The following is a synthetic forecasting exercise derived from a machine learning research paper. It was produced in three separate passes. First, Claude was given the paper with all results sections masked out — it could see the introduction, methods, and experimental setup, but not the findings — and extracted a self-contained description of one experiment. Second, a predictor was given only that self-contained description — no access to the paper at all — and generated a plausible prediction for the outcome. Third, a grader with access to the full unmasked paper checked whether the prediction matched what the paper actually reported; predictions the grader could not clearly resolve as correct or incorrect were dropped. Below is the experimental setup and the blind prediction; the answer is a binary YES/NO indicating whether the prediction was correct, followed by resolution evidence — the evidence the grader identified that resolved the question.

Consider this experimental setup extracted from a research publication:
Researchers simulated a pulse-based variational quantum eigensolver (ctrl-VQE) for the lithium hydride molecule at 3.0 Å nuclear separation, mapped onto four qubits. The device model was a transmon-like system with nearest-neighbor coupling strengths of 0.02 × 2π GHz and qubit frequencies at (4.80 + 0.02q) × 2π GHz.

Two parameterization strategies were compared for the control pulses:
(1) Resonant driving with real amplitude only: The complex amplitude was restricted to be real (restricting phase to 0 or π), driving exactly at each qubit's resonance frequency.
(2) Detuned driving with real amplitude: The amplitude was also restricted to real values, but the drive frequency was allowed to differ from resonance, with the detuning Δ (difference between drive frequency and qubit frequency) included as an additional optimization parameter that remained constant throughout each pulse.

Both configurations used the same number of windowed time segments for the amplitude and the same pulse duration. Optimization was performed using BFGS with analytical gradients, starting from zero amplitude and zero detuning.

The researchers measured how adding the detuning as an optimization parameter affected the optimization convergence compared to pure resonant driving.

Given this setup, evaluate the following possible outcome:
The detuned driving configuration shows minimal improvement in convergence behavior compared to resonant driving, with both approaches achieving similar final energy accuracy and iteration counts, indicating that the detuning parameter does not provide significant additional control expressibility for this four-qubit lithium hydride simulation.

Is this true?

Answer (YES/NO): NO